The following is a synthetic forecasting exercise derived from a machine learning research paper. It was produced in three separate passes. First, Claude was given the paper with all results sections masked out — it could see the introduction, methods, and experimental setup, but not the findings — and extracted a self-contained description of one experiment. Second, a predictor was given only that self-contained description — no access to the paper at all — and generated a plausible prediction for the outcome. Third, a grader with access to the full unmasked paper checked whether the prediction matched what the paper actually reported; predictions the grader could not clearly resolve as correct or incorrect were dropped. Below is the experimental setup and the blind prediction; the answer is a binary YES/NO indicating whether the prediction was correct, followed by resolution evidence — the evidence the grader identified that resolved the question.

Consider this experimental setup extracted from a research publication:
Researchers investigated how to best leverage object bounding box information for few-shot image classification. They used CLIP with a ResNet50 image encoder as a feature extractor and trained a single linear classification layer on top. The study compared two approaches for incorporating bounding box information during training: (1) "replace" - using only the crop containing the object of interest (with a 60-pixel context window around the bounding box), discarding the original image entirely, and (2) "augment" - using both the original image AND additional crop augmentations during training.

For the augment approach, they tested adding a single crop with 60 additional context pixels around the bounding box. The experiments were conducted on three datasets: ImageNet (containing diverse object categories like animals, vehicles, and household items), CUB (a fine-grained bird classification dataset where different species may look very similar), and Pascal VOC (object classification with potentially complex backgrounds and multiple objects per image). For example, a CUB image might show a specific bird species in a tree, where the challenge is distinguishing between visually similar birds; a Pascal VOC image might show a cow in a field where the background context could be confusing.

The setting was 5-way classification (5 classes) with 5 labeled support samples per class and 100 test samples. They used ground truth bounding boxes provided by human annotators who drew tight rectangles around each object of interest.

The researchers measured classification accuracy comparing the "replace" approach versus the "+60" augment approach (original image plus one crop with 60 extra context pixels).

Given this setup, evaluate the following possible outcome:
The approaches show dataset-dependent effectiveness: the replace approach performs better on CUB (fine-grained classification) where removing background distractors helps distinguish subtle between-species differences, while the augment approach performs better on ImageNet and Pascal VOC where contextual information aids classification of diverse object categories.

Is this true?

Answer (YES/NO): NO